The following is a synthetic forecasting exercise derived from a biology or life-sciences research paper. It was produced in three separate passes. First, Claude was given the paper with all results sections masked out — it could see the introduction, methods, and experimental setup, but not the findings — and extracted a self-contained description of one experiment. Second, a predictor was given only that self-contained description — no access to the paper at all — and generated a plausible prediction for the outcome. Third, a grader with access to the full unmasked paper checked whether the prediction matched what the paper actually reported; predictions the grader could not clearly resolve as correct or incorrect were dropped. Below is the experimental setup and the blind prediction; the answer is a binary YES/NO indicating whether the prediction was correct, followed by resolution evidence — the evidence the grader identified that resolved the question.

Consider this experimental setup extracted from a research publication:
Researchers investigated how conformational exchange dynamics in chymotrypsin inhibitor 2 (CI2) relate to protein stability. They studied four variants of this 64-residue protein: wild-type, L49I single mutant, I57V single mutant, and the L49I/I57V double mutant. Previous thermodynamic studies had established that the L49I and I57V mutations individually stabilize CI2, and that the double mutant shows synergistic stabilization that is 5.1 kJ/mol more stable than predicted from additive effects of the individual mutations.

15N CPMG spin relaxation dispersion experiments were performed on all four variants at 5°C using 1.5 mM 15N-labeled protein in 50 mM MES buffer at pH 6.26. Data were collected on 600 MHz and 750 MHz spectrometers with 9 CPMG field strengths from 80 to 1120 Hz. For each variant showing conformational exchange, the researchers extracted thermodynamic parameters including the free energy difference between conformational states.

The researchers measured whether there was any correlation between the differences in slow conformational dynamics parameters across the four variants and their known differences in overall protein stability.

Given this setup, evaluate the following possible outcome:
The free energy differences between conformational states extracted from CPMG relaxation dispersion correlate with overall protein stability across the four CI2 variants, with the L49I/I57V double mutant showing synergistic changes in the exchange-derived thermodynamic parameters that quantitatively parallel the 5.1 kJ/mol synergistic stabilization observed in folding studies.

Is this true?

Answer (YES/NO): NO